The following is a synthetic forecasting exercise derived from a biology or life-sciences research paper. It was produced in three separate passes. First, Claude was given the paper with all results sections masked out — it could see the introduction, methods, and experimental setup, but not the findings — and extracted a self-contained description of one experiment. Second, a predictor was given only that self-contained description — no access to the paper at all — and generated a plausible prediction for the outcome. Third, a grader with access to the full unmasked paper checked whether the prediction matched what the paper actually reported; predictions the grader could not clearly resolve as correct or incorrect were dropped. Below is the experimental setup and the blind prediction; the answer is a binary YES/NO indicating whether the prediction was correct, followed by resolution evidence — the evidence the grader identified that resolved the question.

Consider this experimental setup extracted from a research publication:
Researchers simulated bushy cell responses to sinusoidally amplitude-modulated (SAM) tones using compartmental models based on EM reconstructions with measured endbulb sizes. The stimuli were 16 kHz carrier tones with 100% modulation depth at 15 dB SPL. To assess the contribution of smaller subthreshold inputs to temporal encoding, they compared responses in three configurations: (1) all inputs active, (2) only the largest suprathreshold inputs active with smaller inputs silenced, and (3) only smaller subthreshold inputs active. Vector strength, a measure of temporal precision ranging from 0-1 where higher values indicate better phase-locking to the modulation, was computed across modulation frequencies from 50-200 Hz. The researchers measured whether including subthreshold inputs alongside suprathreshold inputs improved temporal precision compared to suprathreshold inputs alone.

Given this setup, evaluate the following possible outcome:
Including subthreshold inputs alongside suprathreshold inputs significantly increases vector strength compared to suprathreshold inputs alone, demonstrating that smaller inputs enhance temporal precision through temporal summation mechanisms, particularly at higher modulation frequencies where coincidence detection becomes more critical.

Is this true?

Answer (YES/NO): NO